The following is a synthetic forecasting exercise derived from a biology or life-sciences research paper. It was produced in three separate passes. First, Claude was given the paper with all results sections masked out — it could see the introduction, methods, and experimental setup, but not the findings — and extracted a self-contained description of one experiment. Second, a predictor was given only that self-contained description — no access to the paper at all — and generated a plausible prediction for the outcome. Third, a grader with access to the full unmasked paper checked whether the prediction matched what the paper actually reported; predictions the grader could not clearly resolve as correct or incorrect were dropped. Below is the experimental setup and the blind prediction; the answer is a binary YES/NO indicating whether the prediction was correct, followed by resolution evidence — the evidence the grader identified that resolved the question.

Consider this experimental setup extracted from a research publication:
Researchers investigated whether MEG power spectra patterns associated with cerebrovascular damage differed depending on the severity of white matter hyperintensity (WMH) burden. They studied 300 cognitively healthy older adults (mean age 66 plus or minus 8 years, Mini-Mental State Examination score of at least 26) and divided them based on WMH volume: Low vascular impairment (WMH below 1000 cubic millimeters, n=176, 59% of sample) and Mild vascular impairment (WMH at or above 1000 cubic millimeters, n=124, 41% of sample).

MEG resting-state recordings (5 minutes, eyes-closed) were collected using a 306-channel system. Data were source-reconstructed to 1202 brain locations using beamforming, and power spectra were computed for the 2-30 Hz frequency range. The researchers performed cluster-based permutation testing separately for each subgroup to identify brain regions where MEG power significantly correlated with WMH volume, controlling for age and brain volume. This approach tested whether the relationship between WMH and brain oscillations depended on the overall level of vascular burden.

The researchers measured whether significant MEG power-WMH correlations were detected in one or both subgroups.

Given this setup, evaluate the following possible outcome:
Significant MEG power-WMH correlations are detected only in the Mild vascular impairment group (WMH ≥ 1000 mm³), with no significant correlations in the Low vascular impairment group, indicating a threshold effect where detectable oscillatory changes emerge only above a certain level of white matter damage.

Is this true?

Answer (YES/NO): YES